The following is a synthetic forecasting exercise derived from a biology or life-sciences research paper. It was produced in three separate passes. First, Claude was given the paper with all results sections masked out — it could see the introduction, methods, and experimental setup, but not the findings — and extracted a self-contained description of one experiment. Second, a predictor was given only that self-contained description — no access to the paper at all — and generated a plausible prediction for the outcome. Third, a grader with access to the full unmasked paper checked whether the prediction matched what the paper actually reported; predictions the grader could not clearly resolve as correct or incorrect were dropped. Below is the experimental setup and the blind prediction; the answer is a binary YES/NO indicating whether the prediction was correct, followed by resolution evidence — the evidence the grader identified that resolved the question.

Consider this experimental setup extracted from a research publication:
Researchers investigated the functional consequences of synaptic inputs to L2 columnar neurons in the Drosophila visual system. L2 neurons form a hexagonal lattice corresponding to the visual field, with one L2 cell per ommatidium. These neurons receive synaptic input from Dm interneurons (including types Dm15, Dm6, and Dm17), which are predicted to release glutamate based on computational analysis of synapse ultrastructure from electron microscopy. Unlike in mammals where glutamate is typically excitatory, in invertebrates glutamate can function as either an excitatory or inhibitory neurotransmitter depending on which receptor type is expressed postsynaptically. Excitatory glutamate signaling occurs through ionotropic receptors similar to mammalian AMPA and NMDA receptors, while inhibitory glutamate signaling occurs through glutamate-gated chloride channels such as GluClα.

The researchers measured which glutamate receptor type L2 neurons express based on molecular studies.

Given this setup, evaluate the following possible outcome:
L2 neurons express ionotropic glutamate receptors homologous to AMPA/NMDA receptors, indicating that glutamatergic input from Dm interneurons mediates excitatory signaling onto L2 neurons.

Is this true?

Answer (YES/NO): NO